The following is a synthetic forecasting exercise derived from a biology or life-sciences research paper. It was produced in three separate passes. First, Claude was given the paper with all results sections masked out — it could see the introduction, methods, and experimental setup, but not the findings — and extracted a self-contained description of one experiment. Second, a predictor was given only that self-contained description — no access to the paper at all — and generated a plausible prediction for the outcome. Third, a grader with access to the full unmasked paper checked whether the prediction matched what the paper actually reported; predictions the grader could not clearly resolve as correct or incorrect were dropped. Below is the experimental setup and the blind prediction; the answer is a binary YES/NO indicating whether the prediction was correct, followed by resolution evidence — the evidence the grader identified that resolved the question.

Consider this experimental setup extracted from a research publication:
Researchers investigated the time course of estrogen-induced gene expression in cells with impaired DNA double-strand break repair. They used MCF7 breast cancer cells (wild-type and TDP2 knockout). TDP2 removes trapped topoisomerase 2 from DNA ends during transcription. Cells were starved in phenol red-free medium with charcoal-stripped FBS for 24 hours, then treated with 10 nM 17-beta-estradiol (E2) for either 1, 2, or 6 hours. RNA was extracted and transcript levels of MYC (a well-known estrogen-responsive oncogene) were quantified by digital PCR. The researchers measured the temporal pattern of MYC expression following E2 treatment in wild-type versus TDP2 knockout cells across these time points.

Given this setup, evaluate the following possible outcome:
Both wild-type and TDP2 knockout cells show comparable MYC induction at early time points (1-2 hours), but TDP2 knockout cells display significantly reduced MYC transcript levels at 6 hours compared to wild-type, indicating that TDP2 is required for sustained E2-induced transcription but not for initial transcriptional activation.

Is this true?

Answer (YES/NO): NO